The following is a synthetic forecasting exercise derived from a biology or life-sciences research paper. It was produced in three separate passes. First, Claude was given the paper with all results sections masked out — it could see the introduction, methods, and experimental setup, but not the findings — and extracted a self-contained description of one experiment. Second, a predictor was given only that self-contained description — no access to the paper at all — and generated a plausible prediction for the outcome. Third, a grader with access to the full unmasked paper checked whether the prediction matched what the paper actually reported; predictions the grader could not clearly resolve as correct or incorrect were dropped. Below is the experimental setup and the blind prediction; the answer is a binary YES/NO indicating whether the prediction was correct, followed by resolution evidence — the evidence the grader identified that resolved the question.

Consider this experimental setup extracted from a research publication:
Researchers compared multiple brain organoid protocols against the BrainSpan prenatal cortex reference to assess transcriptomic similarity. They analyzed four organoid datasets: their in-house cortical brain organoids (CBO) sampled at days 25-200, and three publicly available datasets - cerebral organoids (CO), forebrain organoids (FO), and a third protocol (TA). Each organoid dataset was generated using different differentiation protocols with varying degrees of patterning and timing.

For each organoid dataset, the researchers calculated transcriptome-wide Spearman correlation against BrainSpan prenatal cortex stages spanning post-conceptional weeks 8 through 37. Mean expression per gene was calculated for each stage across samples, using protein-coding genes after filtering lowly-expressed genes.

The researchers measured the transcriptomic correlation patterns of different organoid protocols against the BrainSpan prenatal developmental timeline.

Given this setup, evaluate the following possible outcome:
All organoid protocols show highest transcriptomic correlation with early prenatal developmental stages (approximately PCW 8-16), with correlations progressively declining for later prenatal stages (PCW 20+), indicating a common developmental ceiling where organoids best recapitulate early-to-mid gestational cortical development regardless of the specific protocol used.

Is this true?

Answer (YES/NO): NO